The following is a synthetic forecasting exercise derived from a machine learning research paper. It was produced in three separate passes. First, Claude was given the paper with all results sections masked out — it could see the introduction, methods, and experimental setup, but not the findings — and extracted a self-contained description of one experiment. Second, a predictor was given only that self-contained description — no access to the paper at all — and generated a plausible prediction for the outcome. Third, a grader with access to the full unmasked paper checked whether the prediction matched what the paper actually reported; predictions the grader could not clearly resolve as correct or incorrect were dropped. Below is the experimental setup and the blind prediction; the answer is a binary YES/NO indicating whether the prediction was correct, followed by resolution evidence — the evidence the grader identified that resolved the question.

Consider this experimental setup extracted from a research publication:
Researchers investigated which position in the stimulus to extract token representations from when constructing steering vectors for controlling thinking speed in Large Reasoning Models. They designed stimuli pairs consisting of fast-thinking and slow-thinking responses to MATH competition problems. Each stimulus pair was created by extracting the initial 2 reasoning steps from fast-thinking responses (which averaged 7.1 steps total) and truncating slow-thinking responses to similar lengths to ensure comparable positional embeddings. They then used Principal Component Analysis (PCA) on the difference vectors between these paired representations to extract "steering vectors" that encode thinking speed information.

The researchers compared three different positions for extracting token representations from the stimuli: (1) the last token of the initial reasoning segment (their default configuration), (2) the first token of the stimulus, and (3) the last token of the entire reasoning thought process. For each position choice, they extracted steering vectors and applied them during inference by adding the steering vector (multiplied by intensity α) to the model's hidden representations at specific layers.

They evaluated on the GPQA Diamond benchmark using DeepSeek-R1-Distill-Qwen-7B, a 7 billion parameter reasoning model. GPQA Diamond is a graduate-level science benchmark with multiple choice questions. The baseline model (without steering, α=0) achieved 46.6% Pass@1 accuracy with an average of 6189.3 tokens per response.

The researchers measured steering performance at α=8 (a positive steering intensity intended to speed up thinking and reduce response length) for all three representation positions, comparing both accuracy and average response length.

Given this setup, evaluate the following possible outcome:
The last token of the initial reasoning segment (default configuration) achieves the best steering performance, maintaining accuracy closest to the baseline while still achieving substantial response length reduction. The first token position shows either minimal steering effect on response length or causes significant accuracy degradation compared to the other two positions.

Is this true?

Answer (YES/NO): NO